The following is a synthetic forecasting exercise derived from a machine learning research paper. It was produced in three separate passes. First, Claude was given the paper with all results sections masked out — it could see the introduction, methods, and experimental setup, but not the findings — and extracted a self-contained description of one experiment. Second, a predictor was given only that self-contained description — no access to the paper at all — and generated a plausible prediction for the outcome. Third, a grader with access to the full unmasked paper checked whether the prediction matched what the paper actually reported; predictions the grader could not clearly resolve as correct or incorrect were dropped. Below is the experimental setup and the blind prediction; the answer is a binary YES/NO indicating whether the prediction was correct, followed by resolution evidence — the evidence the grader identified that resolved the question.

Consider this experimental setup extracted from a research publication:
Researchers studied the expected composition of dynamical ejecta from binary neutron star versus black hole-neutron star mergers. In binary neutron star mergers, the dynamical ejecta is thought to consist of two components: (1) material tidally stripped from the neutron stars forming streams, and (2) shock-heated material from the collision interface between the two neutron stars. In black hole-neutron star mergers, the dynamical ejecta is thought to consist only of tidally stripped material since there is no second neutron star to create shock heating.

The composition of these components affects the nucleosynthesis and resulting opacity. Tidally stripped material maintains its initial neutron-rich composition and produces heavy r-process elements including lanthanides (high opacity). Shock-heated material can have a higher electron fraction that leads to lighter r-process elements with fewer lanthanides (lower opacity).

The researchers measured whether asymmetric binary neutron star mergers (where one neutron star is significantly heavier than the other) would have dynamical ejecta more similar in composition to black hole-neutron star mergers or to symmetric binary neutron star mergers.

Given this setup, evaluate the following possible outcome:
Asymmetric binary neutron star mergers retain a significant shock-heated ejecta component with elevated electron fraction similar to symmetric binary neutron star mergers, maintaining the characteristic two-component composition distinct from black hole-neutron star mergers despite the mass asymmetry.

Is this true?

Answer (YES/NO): NO